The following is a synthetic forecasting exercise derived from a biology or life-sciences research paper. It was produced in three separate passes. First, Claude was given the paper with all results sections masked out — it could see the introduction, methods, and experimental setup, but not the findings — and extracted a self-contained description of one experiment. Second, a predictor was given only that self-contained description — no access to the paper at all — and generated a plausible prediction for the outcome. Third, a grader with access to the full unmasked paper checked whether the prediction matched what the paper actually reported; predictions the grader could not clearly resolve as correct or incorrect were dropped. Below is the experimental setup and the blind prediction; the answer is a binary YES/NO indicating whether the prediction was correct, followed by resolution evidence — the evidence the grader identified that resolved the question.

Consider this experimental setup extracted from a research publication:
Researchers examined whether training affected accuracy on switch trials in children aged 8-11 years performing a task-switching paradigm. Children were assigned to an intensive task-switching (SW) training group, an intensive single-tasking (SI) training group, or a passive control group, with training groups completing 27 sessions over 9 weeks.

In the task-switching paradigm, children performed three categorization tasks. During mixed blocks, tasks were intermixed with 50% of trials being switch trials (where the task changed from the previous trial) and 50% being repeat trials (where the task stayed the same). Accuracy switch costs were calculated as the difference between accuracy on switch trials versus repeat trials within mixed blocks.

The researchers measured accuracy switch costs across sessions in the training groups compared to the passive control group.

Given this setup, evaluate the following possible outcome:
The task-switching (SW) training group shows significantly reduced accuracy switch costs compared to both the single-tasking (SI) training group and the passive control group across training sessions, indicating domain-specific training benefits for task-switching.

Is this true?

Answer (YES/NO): NO